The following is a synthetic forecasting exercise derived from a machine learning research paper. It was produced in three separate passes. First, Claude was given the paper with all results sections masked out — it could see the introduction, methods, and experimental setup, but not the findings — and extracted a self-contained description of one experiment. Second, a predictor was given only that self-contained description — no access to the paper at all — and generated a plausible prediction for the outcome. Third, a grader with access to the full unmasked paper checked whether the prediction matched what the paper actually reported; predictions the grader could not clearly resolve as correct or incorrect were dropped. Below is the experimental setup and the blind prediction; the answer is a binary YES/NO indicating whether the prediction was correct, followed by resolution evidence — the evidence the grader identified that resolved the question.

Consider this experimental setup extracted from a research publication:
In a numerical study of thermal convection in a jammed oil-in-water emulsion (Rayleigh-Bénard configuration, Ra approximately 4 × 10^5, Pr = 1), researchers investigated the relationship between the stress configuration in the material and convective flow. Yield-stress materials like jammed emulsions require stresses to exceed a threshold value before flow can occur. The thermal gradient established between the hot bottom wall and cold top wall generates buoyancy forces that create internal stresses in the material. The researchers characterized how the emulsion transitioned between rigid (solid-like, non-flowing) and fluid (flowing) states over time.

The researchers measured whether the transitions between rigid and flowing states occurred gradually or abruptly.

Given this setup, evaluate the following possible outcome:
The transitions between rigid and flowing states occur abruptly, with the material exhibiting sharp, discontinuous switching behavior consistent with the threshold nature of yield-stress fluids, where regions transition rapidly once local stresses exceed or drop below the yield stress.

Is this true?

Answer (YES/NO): YES